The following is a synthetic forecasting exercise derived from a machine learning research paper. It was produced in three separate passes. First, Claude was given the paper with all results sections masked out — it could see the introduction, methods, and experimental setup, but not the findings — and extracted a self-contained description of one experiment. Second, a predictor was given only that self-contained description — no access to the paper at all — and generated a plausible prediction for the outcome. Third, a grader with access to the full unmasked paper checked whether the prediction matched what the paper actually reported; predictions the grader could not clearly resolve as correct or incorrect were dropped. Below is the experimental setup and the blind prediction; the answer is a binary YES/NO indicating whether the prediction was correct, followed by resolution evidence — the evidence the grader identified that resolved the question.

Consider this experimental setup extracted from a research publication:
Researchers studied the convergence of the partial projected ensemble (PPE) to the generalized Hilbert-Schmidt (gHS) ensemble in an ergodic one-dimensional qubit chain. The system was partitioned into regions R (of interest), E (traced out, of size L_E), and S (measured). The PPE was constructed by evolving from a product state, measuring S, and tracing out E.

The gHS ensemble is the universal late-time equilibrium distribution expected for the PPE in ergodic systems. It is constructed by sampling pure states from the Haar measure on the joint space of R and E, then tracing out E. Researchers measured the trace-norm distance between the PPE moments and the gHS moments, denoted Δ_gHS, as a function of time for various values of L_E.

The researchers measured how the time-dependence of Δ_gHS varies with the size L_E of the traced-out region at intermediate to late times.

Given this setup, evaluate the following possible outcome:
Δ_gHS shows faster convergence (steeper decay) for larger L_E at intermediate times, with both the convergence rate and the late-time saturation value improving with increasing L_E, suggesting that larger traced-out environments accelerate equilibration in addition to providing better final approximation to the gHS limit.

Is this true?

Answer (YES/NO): NO